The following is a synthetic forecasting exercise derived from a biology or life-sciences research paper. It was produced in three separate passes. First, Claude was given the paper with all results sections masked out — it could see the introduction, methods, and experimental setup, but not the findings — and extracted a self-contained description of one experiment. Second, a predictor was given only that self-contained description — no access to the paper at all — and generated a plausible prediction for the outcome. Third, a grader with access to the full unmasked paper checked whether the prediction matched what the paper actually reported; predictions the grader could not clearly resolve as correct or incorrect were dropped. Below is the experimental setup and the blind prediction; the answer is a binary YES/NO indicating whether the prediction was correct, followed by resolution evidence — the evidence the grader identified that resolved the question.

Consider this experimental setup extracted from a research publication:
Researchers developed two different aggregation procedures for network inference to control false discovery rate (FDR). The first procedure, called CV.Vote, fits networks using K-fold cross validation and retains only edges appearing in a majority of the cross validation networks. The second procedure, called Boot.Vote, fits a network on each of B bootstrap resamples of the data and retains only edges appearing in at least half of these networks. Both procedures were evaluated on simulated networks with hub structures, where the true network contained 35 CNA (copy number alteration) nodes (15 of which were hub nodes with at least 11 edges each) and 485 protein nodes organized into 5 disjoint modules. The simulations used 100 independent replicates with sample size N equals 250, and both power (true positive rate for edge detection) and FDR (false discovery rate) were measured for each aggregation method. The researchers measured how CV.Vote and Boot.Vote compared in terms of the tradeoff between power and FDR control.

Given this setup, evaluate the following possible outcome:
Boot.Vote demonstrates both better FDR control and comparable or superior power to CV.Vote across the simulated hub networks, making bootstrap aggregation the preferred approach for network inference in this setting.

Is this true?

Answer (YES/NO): NO